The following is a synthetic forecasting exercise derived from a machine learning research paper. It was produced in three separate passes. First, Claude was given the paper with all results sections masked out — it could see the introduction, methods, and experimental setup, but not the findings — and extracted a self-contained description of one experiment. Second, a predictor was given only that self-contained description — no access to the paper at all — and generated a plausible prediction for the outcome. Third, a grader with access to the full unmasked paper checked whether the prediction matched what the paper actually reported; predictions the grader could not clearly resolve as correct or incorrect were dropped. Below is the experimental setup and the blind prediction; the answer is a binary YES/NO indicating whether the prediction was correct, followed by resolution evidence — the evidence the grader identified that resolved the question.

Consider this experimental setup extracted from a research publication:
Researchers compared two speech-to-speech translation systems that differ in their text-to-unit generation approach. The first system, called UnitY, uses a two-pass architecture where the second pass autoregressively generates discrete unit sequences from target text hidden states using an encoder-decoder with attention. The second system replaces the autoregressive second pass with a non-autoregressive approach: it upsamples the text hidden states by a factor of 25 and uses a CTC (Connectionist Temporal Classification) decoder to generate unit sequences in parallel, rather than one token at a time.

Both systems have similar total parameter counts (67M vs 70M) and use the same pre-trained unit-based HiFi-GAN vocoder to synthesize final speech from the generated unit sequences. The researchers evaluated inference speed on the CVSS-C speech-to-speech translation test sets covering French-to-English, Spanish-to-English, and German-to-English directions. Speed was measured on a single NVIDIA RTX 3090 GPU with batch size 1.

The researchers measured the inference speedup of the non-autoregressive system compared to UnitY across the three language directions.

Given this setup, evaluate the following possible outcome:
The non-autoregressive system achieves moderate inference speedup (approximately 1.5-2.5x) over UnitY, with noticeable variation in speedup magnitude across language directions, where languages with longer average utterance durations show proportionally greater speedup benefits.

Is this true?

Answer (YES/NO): NO